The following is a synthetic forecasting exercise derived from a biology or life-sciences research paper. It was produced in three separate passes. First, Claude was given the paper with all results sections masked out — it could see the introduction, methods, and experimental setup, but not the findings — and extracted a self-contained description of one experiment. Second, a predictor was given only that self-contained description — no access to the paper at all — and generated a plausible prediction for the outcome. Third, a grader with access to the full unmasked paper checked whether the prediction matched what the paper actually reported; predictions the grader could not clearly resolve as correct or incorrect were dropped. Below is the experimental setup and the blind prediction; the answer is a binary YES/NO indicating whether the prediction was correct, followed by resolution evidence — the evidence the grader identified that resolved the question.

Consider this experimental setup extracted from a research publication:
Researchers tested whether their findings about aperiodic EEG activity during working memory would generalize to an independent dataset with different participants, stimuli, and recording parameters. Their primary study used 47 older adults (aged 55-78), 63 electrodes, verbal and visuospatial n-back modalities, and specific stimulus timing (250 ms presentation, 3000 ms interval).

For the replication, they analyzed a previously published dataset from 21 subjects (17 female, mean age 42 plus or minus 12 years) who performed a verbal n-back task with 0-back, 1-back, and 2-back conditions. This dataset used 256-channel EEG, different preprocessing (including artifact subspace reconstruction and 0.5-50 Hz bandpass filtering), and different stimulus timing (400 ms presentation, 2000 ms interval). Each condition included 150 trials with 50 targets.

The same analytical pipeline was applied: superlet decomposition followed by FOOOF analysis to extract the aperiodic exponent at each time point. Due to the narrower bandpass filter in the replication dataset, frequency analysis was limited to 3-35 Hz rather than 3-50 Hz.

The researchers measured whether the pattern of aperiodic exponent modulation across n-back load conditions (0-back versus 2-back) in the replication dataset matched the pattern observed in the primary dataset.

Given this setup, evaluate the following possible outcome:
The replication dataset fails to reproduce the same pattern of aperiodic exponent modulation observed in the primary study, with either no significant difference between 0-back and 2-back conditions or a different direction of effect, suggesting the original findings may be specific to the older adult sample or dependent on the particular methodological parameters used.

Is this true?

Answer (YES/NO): NO